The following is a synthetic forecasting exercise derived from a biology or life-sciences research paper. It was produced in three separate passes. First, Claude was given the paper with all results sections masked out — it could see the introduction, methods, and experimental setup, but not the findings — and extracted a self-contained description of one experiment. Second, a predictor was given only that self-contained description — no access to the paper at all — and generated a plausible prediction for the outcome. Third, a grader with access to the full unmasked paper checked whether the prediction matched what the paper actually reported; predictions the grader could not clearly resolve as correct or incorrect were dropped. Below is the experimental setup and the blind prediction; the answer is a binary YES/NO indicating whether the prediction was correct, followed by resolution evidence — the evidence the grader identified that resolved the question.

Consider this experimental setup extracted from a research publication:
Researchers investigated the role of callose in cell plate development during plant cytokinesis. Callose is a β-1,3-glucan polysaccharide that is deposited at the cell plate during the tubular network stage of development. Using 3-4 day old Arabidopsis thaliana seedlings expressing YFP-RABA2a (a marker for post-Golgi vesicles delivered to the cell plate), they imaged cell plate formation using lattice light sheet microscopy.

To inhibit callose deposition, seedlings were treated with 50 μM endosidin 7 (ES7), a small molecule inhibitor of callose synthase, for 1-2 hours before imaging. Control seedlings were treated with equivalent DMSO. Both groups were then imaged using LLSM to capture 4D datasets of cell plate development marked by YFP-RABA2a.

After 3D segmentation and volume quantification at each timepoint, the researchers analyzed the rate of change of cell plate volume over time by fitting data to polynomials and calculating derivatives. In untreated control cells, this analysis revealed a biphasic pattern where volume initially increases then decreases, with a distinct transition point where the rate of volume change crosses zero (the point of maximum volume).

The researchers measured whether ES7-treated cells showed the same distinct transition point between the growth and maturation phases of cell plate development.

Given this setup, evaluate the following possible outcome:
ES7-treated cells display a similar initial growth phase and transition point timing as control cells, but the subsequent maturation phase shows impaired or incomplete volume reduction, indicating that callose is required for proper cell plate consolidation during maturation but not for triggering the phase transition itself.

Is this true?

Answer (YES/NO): NO